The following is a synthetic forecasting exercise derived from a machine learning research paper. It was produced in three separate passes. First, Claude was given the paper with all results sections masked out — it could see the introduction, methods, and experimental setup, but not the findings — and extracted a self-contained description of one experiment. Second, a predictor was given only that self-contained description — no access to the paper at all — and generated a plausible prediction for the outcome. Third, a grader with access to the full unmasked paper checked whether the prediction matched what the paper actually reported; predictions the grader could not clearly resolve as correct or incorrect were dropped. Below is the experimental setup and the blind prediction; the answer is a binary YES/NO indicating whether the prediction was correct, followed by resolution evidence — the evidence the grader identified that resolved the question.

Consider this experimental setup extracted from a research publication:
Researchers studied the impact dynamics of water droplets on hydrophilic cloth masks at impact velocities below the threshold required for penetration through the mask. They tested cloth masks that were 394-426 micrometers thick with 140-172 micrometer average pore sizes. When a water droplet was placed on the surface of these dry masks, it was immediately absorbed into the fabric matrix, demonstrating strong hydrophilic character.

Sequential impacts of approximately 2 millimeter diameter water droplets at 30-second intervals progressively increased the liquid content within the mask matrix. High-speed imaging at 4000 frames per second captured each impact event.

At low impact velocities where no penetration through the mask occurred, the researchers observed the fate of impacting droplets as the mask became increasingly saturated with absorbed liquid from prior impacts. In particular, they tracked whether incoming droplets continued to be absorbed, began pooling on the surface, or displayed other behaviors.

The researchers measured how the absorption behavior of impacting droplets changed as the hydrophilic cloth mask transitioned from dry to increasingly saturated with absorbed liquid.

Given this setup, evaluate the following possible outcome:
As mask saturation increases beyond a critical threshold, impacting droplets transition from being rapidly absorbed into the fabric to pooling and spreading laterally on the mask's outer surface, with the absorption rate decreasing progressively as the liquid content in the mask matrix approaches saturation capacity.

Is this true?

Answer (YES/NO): NO